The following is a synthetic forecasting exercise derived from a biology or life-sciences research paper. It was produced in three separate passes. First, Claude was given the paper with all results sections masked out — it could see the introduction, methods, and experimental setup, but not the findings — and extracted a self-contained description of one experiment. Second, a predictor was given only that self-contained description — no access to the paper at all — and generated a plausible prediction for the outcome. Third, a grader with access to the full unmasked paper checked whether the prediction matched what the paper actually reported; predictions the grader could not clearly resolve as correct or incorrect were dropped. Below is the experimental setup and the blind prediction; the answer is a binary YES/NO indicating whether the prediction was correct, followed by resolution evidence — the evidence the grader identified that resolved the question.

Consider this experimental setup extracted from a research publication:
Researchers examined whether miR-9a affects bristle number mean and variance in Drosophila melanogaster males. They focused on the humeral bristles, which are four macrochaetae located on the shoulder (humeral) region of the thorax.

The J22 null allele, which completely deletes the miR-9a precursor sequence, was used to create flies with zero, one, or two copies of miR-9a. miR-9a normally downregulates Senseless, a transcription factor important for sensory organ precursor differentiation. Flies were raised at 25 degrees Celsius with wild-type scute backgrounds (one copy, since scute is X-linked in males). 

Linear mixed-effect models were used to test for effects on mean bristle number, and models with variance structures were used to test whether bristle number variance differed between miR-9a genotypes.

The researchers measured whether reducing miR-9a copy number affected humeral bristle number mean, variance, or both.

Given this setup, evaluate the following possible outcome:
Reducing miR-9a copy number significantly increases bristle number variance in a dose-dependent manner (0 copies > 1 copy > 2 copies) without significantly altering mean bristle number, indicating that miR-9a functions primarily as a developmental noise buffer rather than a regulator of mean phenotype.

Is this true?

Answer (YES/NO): NO